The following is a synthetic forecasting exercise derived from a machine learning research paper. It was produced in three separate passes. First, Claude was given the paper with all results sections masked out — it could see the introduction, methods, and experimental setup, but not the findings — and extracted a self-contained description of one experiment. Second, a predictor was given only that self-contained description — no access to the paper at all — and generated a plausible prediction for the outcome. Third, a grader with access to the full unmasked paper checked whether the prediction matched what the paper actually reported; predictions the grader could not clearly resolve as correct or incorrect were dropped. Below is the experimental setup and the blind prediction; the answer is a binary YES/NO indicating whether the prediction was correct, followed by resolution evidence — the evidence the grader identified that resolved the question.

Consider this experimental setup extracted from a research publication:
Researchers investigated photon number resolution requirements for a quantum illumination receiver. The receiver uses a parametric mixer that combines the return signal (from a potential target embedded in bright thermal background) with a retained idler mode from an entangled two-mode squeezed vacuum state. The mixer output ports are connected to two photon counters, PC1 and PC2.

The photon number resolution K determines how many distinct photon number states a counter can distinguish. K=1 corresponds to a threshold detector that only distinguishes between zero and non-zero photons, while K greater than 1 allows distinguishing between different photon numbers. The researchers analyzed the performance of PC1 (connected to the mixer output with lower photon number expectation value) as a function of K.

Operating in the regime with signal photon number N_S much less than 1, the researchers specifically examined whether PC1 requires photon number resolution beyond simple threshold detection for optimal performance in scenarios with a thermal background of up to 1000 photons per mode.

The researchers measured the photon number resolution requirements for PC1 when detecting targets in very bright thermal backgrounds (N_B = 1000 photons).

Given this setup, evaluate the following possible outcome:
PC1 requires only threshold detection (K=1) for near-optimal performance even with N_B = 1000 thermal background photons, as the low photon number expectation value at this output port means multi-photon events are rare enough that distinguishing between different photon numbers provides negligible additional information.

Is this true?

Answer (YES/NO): YES